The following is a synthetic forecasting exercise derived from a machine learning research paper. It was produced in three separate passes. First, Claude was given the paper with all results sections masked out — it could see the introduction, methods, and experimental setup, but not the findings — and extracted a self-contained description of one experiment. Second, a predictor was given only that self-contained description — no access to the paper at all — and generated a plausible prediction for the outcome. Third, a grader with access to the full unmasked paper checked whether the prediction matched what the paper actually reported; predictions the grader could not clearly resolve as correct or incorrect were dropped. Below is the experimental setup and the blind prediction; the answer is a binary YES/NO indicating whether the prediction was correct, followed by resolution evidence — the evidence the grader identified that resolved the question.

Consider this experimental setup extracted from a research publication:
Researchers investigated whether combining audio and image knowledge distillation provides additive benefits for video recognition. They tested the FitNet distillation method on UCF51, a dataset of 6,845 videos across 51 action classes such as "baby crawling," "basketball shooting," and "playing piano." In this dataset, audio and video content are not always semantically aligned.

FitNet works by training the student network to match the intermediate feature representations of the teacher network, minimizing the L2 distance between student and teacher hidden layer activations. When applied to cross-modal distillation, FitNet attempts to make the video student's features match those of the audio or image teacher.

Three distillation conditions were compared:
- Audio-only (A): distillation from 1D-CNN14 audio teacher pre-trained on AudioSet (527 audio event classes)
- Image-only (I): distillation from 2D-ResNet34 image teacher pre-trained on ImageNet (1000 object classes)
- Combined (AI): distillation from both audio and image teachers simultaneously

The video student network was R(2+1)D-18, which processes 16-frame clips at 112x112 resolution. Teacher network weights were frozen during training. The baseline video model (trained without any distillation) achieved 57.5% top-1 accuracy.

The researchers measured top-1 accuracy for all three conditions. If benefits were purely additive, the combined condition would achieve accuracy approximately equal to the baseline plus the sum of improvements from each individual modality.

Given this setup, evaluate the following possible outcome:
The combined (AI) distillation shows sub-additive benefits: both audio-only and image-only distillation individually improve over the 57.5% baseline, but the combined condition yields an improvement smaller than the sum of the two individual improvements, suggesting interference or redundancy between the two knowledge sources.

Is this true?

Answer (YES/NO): NO